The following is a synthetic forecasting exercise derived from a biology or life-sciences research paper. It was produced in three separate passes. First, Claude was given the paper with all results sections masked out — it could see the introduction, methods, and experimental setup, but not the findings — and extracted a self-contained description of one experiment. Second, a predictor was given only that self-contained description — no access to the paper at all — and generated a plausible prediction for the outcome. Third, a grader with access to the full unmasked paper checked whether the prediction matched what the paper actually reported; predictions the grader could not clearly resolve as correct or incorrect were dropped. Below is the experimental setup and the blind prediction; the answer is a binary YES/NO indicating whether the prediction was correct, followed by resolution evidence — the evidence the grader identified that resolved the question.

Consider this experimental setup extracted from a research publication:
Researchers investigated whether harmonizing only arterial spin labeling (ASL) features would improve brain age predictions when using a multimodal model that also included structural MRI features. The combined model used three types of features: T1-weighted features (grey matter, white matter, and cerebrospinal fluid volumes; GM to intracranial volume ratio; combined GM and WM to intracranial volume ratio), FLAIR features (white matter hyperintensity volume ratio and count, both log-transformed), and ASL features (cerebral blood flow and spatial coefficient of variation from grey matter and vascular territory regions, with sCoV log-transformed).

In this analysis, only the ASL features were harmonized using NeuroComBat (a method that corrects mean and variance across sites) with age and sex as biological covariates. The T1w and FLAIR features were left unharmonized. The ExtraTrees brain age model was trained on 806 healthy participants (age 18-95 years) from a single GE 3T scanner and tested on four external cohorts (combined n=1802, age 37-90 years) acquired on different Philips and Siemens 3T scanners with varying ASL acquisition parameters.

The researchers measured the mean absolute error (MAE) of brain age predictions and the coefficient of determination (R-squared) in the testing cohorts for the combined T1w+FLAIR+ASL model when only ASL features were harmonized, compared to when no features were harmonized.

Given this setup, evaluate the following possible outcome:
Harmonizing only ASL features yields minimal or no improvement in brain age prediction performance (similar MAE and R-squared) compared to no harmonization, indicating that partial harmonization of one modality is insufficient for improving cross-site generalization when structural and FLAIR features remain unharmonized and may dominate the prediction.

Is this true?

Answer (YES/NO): YES